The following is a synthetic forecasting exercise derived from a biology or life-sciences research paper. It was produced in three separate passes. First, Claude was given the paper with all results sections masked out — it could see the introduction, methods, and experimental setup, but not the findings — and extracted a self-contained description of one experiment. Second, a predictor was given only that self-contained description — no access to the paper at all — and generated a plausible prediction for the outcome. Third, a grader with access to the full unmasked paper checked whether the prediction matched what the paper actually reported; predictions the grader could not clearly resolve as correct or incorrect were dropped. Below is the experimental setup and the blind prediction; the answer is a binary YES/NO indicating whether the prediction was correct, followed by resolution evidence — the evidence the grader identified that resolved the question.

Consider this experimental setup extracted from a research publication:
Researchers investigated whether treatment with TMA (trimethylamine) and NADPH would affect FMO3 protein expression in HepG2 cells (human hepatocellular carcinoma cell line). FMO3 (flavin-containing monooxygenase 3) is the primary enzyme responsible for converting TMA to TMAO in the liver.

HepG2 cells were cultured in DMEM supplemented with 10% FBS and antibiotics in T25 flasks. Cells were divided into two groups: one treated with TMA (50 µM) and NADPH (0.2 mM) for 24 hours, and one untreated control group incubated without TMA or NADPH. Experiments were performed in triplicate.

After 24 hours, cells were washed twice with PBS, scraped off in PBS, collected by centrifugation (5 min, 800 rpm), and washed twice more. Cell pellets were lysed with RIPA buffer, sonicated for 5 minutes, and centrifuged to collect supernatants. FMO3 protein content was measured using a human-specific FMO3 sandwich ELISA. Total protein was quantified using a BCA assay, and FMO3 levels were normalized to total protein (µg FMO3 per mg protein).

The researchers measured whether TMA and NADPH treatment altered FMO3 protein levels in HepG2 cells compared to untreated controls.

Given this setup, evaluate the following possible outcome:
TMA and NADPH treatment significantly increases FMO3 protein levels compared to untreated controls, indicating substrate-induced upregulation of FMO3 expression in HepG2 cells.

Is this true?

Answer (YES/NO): NO